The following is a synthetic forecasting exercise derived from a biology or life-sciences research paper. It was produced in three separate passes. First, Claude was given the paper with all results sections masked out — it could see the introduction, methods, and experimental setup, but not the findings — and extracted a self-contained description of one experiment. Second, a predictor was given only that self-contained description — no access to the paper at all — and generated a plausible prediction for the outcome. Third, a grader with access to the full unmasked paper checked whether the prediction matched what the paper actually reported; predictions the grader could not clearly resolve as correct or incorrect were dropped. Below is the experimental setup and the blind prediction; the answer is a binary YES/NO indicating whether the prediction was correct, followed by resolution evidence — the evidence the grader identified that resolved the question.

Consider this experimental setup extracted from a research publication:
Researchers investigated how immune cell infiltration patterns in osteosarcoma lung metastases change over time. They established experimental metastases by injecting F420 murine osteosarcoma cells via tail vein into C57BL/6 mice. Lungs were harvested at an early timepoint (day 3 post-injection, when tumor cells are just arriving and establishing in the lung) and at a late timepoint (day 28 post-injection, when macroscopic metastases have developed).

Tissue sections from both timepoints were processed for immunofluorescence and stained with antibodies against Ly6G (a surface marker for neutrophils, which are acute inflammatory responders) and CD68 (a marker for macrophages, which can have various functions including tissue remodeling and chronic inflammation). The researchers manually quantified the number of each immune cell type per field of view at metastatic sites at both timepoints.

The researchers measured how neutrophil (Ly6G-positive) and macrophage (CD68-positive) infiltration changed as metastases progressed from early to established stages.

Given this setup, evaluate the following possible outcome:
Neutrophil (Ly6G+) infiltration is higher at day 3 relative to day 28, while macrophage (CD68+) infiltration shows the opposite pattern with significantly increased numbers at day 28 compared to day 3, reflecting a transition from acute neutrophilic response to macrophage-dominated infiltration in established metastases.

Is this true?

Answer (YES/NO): YES